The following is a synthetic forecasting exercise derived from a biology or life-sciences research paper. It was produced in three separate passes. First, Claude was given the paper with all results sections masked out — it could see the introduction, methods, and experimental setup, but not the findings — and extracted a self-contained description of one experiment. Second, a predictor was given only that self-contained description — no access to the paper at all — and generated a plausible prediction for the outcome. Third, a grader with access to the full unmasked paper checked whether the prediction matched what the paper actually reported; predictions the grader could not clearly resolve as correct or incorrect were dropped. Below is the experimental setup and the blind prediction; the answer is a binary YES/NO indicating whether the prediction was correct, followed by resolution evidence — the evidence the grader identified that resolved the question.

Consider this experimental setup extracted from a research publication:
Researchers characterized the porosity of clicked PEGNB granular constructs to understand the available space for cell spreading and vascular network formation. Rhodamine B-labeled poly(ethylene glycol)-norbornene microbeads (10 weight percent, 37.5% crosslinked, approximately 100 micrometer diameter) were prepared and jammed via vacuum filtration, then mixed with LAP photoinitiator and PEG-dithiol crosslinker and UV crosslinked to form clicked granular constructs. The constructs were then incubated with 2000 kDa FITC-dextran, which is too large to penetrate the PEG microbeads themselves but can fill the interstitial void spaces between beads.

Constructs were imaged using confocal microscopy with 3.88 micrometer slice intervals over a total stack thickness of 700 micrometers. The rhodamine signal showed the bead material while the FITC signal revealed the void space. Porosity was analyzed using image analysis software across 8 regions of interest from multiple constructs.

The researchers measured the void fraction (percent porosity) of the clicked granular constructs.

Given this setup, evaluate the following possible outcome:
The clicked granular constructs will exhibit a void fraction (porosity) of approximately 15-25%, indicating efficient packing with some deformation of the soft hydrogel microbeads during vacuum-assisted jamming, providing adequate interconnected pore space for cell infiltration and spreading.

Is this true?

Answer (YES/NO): YES